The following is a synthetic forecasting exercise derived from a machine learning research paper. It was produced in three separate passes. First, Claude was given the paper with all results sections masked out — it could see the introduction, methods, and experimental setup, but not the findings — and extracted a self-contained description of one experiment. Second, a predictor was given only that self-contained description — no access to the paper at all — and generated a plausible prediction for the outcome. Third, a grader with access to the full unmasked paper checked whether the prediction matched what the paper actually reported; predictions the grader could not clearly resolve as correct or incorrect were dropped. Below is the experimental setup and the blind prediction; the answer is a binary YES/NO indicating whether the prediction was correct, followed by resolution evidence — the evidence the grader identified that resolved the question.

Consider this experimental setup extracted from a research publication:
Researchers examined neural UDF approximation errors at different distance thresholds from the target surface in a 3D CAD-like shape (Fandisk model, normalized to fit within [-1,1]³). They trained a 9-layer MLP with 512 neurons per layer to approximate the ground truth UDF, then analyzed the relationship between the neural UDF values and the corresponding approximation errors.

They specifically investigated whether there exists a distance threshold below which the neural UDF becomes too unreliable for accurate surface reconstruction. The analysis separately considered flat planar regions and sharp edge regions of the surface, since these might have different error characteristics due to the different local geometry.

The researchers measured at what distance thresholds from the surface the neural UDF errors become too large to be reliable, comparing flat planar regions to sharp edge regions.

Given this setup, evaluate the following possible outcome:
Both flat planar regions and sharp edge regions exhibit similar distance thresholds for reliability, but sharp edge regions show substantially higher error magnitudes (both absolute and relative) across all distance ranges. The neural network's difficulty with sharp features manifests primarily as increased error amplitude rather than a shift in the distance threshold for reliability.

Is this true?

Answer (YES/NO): NO